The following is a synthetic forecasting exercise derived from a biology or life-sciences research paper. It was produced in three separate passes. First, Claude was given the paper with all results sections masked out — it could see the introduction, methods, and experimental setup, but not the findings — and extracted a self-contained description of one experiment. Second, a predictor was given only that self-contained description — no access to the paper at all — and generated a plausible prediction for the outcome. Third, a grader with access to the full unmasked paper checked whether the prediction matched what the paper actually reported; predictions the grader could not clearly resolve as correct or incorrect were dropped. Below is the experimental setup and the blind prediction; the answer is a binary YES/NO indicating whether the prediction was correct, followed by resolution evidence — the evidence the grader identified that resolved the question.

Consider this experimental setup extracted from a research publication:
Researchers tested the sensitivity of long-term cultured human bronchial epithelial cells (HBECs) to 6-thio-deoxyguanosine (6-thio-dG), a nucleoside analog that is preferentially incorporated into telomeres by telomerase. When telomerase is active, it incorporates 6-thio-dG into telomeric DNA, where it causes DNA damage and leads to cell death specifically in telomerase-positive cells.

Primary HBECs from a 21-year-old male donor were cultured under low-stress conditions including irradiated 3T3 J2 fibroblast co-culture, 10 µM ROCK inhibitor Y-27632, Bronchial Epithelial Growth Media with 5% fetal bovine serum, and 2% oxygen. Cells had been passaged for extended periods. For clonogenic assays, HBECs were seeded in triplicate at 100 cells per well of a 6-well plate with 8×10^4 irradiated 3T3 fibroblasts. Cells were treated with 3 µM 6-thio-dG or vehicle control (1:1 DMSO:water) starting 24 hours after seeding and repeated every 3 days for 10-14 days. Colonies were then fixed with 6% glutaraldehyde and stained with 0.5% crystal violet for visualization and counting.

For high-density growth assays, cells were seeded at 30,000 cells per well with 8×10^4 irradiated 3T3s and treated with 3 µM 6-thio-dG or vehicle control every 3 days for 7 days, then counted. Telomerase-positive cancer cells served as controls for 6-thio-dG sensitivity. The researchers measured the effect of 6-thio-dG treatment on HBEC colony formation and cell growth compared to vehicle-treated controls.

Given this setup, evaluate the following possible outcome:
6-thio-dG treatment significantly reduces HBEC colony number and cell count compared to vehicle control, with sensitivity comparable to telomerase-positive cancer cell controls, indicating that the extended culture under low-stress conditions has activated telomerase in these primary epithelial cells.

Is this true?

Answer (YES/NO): NO